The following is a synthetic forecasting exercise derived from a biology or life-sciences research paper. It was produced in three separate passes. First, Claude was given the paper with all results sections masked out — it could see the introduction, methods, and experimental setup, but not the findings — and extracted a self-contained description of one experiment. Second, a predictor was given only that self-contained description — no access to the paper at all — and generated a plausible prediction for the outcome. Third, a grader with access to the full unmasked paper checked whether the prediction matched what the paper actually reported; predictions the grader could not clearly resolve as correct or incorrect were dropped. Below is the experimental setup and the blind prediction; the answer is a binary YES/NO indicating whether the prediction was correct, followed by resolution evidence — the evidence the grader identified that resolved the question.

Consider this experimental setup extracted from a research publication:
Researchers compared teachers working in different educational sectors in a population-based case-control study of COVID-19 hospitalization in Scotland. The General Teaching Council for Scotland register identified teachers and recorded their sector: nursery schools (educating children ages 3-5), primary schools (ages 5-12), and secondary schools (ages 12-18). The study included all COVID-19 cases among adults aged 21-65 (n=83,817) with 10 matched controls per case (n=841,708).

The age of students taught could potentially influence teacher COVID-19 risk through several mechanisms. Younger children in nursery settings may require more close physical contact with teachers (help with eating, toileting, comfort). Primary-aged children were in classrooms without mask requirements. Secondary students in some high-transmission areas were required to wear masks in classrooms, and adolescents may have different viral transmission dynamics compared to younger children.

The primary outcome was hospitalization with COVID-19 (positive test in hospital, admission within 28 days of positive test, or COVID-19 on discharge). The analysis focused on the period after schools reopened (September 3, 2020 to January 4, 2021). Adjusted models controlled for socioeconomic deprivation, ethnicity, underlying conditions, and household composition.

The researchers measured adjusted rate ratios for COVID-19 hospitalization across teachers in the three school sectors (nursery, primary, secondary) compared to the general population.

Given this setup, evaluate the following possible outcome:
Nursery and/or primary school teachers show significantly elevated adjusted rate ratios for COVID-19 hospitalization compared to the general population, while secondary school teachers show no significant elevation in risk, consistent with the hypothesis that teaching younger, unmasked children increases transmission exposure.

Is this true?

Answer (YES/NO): NO